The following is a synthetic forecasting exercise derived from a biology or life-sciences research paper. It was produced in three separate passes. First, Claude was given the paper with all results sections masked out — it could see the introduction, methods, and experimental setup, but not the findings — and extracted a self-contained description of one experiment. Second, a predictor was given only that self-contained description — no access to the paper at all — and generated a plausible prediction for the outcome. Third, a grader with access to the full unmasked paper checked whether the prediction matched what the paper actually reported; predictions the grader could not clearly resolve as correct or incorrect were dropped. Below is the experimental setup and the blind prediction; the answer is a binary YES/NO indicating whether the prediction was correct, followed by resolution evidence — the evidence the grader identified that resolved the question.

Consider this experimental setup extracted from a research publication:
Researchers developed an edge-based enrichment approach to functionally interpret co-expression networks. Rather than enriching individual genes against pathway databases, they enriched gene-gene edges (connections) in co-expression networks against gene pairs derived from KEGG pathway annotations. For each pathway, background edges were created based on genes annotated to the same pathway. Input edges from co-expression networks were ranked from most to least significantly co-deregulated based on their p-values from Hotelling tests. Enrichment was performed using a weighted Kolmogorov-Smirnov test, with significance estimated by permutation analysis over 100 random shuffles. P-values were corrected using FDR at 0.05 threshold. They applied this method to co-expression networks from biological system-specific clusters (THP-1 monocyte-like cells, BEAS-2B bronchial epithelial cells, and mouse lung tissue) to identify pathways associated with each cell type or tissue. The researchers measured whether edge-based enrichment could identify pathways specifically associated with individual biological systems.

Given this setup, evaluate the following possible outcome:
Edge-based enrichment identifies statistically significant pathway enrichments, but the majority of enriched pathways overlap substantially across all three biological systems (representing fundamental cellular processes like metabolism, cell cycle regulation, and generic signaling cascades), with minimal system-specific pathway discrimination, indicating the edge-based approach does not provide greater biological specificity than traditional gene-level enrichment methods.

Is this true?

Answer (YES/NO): NO